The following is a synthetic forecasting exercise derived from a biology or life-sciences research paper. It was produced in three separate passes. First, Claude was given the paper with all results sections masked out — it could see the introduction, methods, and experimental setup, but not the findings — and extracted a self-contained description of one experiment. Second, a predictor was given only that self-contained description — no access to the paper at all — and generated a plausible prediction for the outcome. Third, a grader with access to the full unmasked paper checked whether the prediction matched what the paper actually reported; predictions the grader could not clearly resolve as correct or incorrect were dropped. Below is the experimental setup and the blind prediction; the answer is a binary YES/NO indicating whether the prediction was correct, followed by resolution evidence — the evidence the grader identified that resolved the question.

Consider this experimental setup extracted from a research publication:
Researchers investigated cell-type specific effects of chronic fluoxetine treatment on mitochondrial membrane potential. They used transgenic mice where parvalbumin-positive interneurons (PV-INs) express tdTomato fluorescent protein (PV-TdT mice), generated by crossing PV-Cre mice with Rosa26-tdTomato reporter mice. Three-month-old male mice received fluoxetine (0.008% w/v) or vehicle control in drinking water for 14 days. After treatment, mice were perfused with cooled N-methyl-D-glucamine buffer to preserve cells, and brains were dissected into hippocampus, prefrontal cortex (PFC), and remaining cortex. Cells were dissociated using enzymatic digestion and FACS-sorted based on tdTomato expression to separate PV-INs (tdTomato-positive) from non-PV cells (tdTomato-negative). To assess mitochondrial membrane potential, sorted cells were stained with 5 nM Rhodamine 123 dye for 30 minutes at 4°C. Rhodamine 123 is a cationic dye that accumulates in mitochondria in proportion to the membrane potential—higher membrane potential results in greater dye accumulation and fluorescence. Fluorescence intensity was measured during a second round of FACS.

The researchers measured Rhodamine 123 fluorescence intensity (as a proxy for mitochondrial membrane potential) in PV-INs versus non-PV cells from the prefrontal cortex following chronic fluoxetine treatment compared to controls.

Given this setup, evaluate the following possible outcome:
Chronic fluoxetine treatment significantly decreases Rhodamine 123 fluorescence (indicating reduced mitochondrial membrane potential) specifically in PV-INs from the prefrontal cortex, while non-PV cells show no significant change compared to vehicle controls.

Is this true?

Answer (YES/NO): NO